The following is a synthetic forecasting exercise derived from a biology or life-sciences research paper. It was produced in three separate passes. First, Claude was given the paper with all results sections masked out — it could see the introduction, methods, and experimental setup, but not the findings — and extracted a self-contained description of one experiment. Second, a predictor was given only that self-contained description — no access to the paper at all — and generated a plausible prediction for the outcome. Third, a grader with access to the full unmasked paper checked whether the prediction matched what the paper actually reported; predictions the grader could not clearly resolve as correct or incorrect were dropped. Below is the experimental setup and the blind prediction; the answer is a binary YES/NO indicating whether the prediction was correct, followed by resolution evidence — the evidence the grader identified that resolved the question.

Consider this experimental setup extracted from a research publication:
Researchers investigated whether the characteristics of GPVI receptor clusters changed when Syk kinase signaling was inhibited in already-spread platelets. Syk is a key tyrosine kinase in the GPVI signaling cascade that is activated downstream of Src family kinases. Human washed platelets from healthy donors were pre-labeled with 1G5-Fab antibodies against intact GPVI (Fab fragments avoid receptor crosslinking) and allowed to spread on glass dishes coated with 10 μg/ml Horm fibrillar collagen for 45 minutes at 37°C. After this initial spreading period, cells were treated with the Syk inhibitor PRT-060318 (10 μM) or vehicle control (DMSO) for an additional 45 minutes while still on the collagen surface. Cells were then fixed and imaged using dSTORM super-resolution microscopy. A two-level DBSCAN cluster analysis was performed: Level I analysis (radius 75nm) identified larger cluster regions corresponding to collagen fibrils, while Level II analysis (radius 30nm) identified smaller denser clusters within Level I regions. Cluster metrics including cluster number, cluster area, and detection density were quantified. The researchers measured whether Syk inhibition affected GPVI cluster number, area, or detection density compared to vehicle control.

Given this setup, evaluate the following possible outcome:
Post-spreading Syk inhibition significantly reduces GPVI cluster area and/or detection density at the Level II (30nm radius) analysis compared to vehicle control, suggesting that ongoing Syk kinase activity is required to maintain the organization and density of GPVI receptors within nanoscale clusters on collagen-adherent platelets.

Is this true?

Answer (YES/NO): NO